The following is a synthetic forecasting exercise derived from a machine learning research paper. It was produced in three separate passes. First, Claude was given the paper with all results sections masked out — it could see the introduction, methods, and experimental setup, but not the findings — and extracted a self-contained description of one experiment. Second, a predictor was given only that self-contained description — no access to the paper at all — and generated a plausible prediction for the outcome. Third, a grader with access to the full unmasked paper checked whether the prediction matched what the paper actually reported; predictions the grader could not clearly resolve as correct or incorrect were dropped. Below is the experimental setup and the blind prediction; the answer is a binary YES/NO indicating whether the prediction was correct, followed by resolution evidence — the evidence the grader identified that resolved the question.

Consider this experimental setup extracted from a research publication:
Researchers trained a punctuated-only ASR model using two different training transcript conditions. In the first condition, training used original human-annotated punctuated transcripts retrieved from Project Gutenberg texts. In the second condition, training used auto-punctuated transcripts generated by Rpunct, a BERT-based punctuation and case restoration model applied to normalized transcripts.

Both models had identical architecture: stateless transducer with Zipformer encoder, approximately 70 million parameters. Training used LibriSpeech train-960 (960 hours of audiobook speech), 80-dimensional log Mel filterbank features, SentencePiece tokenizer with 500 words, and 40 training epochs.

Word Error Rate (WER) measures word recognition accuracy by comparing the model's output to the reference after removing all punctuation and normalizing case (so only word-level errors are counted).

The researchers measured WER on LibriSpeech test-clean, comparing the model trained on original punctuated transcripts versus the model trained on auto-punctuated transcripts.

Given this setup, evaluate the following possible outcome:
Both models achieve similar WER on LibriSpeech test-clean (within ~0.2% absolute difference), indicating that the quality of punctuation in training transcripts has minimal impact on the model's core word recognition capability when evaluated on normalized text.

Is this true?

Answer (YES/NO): YES